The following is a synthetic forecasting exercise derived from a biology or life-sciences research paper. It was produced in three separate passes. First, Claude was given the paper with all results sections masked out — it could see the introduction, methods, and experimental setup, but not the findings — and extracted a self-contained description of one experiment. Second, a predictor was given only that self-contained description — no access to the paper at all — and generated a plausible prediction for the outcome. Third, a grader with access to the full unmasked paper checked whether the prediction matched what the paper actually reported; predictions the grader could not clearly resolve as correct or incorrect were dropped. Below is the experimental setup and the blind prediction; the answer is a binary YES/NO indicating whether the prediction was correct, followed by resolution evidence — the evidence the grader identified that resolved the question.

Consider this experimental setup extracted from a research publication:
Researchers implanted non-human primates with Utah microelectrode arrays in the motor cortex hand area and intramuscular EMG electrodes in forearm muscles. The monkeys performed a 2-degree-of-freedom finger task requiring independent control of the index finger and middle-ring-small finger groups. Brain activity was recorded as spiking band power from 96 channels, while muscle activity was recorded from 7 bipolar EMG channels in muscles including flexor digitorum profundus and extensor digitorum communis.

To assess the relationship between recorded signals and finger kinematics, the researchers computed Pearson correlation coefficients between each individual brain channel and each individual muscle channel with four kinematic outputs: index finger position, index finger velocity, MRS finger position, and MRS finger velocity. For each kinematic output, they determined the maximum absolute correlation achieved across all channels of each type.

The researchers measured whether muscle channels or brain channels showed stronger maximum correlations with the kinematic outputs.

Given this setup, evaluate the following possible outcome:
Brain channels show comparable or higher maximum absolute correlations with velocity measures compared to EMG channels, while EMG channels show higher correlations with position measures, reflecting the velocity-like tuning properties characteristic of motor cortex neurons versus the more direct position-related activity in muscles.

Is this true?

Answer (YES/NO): NO